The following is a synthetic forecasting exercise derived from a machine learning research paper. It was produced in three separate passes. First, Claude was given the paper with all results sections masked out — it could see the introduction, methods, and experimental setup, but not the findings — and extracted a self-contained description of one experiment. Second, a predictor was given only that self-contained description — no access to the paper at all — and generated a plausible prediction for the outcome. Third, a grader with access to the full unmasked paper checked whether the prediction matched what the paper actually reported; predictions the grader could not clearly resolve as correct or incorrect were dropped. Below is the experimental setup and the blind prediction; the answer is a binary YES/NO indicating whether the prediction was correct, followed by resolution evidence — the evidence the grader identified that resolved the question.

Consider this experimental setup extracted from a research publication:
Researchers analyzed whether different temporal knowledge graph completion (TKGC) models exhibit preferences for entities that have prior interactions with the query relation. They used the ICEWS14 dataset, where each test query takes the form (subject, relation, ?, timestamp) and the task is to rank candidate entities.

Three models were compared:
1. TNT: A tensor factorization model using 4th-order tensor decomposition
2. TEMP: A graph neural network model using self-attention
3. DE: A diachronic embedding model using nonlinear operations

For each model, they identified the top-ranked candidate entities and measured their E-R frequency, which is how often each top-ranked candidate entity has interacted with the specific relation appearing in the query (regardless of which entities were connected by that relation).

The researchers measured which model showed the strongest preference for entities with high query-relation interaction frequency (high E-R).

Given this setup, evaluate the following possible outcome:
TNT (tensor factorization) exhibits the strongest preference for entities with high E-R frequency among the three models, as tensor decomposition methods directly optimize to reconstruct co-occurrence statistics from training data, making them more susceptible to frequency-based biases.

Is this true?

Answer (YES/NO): NO